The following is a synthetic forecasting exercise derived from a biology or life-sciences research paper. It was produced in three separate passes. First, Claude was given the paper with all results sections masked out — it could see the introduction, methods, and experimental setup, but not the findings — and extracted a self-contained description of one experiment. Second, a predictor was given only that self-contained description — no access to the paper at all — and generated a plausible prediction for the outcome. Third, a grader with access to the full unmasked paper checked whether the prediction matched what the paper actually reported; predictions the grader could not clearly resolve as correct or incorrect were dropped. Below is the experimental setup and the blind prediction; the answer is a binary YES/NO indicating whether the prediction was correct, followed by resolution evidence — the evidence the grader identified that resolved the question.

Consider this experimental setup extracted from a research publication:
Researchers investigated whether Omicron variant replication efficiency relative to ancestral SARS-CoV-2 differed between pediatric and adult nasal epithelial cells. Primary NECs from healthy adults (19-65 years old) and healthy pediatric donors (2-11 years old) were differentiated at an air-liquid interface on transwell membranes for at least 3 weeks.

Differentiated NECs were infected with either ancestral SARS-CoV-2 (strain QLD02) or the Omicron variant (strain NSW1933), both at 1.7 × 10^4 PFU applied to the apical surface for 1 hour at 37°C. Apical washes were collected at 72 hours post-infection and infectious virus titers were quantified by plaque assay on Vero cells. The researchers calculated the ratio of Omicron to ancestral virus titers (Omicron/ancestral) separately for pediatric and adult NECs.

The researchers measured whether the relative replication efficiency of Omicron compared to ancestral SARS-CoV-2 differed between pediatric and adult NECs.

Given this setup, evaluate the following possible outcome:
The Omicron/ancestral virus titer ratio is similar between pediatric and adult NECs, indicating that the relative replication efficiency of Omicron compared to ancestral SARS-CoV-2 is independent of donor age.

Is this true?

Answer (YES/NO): NO